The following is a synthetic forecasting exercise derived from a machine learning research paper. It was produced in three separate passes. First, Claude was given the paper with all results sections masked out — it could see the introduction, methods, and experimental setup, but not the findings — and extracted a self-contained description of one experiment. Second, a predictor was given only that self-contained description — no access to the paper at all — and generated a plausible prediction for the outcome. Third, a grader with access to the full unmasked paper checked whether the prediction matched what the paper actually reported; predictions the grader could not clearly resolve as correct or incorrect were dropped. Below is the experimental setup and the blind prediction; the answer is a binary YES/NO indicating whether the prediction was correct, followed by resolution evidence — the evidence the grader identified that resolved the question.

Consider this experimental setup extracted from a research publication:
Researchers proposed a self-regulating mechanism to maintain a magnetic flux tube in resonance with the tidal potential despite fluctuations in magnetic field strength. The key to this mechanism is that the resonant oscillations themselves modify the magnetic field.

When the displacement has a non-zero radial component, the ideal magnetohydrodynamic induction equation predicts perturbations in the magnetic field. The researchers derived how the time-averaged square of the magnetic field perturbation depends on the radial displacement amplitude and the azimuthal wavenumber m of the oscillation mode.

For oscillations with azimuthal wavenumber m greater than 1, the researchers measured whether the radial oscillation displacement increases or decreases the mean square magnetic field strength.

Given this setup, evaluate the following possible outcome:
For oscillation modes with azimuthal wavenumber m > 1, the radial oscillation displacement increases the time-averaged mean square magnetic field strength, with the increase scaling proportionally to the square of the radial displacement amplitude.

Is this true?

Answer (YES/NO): NO